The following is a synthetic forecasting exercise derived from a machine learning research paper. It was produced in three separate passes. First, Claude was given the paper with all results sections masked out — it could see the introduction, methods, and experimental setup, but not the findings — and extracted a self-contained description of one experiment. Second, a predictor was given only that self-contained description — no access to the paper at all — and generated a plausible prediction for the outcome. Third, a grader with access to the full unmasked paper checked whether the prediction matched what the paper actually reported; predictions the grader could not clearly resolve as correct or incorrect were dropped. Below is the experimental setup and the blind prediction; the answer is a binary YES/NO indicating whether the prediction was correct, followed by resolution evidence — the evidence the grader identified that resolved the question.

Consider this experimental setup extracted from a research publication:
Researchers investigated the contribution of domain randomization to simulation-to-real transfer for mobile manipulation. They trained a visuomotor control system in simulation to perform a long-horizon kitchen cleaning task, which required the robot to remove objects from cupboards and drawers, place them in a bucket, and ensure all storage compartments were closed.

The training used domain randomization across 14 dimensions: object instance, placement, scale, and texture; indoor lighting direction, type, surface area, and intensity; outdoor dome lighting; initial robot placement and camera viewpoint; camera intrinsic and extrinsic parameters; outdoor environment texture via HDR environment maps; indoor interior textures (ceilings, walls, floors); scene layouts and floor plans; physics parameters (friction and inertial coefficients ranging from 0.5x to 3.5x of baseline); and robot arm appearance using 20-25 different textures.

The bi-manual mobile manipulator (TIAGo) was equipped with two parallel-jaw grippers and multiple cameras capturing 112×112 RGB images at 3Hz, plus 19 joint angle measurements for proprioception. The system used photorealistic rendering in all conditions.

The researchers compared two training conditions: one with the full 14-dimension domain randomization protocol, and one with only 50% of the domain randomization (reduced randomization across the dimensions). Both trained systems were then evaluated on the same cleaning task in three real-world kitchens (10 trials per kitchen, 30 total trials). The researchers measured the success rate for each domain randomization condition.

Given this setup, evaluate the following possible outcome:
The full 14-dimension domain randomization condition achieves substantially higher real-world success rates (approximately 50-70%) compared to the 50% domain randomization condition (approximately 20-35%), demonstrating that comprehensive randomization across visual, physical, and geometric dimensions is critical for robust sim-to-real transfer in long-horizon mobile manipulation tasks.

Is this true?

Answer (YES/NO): YES